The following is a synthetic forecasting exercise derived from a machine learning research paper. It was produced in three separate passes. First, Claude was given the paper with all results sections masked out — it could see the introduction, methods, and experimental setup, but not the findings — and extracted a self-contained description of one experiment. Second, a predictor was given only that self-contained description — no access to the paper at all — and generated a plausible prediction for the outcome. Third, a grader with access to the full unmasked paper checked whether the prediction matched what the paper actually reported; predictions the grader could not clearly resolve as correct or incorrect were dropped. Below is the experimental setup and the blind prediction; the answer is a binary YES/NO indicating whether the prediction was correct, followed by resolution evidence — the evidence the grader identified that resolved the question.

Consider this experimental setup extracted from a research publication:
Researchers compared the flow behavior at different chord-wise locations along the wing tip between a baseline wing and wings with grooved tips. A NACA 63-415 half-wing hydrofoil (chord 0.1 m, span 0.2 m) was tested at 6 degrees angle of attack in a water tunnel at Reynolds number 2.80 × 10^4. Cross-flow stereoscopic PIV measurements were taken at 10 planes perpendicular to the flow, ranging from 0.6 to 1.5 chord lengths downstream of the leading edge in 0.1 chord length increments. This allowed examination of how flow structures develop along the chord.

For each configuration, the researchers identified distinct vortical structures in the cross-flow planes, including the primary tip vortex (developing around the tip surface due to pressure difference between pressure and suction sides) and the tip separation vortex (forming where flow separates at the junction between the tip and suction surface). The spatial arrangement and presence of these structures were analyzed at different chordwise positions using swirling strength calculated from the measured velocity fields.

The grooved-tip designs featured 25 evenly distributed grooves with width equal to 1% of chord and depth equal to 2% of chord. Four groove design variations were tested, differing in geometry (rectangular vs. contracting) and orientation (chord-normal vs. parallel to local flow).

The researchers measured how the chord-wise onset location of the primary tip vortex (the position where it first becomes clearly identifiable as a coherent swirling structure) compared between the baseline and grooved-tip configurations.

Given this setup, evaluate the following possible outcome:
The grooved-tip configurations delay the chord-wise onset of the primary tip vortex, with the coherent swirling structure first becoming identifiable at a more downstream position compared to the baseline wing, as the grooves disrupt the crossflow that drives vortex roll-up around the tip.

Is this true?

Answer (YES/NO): NO